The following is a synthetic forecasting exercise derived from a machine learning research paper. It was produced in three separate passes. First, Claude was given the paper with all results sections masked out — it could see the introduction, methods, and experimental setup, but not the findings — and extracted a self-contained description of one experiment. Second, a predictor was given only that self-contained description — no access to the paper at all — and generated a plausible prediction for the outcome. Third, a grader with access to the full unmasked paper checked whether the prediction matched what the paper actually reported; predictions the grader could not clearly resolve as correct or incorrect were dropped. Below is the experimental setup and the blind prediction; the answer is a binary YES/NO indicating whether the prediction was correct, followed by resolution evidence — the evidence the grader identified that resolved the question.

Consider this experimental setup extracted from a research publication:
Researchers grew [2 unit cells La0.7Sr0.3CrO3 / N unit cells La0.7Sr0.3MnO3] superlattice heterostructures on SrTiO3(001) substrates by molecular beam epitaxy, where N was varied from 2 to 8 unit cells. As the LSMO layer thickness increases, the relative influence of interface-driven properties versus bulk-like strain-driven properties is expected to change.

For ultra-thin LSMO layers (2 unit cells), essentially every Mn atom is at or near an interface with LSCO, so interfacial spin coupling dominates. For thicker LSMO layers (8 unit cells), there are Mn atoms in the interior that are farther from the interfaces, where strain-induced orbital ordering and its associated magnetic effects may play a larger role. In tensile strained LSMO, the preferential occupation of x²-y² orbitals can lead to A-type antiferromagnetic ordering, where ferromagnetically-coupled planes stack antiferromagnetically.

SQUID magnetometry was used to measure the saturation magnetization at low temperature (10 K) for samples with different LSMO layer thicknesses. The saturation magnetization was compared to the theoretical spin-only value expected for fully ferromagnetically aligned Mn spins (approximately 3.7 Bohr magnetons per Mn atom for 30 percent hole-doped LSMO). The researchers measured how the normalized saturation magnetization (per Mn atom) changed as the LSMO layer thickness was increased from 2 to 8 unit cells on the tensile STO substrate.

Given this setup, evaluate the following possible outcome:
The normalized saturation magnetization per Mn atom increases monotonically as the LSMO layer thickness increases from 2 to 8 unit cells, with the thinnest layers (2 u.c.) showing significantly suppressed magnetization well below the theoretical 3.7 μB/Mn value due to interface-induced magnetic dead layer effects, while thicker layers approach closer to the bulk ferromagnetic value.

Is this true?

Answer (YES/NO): NO